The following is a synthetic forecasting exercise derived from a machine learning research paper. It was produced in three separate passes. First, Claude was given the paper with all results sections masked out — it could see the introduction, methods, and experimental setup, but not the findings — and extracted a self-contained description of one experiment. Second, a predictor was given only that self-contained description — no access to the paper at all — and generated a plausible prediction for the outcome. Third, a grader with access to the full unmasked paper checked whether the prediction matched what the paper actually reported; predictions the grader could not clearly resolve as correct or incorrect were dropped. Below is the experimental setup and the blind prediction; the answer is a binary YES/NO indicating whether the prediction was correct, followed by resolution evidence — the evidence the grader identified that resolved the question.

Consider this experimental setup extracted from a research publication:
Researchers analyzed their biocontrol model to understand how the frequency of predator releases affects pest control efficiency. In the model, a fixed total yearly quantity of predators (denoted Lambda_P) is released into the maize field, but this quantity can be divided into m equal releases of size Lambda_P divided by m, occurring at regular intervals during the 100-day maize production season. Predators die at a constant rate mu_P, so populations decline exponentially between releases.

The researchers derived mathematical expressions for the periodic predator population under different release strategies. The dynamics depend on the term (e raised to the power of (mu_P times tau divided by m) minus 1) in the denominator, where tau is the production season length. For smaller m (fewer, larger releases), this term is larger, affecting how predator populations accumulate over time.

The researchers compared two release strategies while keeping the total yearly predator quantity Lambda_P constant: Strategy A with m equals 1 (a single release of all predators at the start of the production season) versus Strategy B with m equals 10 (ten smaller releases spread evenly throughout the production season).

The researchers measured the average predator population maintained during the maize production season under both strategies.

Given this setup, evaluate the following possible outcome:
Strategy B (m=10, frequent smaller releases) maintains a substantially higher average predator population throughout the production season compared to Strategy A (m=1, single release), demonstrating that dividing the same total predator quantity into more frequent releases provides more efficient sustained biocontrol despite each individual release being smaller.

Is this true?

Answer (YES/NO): NO